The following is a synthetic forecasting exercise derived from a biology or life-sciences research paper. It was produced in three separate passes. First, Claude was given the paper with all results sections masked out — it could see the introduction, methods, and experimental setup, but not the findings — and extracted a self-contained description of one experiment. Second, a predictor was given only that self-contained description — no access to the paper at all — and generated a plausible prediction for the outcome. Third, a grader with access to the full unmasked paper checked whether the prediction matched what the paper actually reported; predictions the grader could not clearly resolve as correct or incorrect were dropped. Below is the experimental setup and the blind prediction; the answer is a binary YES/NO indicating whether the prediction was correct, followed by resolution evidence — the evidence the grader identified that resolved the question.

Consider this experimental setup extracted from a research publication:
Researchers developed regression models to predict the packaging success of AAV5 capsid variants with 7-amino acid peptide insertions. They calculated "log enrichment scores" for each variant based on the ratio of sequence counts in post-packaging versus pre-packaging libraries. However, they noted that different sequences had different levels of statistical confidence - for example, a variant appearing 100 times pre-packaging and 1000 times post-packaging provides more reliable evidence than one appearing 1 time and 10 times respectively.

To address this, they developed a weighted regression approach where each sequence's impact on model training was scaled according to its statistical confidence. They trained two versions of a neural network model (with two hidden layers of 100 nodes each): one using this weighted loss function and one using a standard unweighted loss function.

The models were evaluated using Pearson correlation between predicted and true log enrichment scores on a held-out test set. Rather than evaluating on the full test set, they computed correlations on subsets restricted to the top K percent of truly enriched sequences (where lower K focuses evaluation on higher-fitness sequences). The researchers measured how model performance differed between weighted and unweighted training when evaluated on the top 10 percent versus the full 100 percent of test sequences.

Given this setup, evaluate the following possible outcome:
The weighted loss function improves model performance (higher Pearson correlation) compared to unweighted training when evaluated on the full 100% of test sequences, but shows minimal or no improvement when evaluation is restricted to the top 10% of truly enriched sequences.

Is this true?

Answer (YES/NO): NO